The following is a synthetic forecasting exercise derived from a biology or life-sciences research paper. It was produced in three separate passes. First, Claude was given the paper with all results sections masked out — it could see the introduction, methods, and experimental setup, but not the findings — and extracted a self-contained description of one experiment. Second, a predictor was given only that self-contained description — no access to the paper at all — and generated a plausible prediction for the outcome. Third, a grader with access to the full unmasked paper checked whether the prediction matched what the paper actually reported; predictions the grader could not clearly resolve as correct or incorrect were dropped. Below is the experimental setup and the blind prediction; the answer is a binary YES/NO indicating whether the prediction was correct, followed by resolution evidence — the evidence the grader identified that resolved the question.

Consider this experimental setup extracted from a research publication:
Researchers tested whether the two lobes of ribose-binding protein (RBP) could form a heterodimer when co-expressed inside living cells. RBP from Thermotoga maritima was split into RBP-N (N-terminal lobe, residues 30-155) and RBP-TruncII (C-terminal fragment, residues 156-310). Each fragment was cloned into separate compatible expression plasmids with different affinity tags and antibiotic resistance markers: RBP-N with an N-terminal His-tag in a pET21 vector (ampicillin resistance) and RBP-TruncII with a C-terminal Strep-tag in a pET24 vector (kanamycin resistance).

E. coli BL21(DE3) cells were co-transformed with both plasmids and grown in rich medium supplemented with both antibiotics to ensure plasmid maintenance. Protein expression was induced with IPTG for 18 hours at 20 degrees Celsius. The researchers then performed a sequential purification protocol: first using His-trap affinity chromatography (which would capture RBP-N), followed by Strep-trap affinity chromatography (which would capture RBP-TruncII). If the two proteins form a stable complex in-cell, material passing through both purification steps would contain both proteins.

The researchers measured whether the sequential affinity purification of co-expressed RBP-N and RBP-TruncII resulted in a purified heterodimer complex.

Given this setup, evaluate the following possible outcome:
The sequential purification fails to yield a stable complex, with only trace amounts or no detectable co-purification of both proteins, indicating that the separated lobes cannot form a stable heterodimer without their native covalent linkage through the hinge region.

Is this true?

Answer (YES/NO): NO